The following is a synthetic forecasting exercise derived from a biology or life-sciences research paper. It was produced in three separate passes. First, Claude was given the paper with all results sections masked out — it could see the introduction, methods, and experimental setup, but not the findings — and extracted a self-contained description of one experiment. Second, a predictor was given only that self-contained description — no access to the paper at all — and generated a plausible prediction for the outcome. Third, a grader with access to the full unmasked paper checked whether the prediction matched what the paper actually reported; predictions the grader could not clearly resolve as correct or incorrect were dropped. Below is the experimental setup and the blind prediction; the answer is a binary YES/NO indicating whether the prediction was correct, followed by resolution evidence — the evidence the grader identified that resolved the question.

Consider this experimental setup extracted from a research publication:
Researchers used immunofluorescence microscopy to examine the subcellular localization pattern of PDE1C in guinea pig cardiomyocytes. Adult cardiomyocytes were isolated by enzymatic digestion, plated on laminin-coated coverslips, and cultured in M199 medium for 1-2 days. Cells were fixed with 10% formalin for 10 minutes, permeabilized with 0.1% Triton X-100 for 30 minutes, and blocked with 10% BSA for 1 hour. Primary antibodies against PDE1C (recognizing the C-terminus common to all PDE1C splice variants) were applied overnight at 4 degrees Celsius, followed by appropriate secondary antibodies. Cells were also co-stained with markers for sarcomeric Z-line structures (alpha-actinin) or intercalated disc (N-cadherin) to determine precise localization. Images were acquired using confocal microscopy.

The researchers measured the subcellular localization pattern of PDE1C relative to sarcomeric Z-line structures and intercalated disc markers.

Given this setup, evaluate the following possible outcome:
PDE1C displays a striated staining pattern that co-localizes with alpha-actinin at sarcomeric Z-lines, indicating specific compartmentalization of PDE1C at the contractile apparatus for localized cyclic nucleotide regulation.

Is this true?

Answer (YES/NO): NO